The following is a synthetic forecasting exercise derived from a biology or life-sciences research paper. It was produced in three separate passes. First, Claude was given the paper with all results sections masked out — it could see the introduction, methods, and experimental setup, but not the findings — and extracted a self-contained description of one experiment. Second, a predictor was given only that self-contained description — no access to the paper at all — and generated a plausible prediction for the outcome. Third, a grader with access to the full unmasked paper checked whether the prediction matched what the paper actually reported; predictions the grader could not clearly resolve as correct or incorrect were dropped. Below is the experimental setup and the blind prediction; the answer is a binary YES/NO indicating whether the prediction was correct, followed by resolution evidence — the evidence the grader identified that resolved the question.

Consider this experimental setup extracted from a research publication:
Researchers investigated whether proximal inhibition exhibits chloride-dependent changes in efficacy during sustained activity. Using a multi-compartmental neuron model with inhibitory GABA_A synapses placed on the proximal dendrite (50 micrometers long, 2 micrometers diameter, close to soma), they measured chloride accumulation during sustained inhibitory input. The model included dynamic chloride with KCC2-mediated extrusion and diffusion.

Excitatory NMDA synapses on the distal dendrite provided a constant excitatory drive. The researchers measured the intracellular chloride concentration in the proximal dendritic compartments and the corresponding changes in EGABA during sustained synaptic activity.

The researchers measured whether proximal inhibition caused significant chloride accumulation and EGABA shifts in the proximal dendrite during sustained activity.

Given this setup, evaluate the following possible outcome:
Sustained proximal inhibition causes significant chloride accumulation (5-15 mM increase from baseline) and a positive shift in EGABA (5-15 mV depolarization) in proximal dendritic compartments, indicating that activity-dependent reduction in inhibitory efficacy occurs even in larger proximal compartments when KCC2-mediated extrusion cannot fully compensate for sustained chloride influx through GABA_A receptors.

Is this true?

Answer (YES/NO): NO